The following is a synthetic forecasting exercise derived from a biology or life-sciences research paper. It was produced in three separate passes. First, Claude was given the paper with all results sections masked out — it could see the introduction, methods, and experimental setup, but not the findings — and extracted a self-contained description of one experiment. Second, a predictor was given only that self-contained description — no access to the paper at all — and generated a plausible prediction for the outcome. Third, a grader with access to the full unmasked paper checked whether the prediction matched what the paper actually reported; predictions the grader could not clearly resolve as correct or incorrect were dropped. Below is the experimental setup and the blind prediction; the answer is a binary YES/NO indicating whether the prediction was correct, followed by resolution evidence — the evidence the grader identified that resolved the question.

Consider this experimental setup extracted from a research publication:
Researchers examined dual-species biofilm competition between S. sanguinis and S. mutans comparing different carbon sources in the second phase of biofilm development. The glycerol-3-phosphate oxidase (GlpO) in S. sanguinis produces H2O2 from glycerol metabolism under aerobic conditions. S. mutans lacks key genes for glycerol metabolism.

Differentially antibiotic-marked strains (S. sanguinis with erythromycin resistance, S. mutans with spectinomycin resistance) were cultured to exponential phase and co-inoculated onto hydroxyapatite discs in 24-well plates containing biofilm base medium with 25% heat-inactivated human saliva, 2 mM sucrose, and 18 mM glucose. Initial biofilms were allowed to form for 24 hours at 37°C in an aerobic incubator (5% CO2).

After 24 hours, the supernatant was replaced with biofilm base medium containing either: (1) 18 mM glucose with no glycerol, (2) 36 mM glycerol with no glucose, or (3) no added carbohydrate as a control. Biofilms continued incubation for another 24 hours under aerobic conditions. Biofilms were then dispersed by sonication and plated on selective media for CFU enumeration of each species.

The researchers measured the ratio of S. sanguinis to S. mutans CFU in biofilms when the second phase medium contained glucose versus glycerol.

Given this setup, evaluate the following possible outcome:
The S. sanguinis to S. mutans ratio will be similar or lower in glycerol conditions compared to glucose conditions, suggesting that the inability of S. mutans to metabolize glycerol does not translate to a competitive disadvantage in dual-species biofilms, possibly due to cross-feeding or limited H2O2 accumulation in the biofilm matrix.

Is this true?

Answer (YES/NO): NO